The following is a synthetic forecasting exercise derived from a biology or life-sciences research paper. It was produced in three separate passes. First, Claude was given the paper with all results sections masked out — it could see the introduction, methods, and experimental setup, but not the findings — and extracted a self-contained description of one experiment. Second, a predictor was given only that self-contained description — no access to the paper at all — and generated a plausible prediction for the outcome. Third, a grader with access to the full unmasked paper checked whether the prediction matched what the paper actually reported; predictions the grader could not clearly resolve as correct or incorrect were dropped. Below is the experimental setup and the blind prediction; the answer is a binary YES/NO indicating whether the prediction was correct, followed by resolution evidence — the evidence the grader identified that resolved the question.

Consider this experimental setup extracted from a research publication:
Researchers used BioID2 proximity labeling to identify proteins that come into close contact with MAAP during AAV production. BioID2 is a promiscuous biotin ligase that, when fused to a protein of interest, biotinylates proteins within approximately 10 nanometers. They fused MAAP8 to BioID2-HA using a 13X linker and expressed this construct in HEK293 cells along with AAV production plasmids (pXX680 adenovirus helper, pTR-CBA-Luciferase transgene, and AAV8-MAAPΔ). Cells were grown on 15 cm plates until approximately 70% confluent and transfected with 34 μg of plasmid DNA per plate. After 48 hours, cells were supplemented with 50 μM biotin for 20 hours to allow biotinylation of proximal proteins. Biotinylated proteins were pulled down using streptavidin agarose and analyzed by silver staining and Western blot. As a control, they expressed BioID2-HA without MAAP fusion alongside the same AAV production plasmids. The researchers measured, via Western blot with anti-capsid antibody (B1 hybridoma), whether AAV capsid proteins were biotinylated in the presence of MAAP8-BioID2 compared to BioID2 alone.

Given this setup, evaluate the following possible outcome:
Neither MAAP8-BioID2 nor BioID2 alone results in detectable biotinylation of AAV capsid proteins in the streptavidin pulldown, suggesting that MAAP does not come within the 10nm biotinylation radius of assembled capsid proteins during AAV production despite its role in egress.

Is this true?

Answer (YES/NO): NO